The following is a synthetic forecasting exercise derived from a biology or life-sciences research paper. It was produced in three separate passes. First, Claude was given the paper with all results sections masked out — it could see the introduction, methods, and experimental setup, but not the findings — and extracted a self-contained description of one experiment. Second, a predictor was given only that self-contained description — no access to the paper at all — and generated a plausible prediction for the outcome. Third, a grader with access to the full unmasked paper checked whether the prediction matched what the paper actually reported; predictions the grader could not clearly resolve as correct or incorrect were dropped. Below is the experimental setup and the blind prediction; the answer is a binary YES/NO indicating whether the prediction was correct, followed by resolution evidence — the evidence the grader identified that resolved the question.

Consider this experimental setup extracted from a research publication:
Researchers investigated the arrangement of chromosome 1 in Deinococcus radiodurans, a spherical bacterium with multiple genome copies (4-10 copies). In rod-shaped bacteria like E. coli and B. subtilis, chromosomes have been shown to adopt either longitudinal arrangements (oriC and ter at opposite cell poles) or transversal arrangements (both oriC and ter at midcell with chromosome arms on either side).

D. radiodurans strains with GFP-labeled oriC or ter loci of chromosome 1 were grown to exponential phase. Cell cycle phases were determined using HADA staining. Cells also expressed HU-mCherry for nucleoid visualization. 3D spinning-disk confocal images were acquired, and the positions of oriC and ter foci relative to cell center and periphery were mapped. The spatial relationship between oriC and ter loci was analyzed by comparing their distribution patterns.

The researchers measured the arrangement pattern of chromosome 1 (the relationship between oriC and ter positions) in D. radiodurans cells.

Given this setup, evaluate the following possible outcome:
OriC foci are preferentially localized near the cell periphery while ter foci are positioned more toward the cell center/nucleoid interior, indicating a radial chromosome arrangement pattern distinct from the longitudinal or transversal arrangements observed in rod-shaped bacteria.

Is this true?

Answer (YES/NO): NO